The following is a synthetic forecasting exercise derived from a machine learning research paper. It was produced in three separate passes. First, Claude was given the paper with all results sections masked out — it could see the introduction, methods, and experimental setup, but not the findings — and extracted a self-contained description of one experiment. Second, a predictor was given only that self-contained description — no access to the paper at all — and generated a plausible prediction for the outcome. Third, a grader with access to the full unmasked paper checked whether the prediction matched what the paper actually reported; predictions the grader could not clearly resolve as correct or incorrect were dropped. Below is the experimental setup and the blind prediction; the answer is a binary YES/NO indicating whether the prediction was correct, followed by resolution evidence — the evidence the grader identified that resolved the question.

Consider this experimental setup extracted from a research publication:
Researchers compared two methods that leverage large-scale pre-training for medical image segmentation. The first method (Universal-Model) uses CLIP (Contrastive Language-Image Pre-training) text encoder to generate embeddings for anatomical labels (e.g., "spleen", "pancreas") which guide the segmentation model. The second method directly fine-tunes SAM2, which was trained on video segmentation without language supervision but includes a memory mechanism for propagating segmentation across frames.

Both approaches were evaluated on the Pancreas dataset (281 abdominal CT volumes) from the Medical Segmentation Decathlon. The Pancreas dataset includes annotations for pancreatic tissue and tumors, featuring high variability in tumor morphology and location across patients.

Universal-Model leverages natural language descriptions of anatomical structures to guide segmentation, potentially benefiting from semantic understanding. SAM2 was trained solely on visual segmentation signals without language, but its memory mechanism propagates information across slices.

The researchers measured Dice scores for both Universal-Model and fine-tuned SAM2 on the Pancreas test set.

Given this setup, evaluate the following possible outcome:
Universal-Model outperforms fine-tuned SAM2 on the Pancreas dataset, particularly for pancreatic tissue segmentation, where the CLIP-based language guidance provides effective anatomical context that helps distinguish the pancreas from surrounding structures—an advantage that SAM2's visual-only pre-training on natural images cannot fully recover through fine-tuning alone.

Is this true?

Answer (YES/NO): NO